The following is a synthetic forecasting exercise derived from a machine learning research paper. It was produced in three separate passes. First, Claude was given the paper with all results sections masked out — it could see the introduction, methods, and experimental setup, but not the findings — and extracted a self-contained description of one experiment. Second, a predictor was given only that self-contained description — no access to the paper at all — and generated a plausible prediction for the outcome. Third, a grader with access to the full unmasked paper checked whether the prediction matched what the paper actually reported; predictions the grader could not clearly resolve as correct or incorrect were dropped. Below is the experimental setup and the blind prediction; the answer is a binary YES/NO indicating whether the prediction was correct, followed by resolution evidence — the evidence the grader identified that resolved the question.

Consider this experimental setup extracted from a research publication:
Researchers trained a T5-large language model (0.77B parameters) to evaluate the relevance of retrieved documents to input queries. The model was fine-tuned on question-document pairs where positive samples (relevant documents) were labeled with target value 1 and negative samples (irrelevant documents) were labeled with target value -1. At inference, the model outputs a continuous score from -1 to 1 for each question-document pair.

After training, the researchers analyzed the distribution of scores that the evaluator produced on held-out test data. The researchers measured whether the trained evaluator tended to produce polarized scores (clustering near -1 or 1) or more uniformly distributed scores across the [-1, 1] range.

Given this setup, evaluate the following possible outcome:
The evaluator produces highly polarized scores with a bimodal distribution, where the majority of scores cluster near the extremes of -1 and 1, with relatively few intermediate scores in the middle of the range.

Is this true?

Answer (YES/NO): YES